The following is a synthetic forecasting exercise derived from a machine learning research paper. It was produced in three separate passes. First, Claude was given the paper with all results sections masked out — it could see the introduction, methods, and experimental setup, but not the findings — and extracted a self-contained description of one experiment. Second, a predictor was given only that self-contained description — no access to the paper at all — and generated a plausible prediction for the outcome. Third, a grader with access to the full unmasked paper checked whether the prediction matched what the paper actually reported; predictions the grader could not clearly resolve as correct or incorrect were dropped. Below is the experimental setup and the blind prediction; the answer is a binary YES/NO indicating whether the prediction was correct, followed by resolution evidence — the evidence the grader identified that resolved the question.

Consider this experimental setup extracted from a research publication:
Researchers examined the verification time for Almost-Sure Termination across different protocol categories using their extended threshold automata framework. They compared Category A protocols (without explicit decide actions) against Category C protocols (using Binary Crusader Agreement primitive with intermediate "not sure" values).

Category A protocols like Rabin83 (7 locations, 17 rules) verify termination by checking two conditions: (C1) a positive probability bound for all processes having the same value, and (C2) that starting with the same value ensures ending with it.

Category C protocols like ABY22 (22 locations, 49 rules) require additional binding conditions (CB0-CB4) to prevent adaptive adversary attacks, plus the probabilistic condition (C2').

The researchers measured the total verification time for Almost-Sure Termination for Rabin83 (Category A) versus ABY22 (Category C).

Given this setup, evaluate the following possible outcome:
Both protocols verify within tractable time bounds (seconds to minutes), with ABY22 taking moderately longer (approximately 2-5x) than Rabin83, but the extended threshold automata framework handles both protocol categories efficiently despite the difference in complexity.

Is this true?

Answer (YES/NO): NO